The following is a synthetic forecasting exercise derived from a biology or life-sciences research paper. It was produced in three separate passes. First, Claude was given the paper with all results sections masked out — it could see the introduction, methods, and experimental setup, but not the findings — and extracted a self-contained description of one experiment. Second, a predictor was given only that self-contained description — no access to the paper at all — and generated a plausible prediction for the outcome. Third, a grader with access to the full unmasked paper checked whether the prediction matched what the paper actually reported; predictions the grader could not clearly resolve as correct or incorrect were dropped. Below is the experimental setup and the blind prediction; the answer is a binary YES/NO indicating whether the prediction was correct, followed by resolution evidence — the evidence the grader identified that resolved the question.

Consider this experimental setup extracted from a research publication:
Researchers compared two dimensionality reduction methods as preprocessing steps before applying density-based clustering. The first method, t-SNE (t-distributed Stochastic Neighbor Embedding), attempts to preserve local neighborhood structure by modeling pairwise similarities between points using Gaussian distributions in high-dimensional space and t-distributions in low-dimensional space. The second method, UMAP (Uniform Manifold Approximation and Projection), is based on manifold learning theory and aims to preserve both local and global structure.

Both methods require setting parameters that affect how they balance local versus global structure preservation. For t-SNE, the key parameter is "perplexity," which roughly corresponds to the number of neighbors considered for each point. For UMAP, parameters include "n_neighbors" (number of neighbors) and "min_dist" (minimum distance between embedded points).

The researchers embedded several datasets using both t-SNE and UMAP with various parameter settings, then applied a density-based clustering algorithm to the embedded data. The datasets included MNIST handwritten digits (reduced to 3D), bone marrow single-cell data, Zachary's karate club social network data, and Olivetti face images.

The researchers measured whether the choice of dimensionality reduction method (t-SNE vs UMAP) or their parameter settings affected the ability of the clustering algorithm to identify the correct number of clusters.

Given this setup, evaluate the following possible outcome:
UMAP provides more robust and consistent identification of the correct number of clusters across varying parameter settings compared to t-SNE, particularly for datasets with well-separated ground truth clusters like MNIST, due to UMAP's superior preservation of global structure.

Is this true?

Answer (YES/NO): NO